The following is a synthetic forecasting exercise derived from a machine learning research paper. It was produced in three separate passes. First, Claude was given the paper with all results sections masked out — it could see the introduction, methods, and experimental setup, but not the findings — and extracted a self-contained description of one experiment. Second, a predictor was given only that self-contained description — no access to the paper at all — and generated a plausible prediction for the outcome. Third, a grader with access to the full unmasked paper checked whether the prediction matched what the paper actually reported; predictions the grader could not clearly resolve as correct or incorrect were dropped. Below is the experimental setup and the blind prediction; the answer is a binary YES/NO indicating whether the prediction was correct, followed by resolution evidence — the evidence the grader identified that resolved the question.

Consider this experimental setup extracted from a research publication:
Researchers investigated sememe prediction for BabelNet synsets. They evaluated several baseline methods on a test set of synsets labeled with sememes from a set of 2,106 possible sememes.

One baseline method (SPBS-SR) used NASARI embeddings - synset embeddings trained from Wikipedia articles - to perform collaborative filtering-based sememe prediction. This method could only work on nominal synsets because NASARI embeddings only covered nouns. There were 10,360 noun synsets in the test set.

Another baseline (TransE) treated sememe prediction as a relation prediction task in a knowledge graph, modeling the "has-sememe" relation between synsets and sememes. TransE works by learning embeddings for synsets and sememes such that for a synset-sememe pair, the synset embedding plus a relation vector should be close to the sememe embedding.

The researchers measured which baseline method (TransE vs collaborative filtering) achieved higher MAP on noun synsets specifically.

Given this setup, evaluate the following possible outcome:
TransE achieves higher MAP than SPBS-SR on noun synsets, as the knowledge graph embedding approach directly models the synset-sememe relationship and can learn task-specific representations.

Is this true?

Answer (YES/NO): NO